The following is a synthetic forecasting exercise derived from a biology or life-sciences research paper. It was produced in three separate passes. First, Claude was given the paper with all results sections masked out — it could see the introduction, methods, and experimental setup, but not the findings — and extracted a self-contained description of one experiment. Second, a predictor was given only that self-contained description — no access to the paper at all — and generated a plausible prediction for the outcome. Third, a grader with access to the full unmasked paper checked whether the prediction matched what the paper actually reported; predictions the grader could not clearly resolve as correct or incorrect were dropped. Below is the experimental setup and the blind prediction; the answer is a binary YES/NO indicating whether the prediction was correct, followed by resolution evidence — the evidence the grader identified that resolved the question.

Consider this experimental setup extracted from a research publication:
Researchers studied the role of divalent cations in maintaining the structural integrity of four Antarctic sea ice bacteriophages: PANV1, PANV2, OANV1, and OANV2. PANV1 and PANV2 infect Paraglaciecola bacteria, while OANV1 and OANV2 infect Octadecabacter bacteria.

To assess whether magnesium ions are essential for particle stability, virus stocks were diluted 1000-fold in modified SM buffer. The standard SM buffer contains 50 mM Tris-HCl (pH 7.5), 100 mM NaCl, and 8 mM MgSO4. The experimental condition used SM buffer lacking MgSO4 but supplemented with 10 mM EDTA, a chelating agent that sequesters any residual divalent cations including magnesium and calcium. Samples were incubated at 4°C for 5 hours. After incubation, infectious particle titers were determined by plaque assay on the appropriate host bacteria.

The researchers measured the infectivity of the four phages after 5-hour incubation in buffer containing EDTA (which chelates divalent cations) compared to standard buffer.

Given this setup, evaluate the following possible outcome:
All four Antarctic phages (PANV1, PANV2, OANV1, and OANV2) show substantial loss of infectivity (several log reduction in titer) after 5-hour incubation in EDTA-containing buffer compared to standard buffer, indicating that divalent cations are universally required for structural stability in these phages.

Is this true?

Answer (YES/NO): NO